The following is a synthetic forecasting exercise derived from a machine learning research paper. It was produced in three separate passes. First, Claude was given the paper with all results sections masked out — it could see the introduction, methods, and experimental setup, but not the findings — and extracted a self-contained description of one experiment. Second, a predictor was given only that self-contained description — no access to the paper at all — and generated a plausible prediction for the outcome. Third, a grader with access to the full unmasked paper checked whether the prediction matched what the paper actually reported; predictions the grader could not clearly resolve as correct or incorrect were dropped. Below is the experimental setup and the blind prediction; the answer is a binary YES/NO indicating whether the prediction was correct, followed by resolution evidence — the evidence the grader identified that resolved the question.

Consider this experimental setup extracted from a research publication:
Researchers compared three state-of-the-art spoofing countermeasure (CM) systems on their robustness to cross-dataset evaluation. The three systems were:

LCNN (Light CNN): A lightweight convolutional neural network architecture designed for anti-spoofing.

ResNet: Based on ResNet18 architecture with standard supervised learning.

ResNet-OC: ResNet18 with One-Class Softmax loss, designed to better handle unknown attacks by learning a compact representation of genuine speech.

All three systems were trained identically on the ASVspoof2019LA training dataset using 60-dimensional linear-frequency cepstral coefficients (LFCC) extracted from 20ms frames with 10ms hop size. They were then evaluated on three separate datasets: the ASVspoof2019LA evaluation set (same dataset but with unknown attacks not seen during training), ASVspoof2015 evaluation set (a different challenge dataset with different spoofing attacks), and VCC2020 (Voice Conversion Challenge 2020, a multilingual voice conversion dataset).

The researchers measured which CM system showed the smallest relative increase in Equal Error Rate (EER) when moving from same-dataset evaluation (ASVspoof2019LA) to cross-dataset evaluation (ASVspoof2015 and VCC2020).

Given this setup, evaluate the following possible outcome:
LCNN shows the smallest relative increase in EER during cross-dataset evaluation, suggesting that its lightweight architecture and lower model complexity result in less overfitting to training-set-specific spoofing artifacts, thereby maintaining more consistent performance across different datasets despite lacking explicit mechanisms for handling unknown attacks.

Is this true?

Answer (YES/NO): NO